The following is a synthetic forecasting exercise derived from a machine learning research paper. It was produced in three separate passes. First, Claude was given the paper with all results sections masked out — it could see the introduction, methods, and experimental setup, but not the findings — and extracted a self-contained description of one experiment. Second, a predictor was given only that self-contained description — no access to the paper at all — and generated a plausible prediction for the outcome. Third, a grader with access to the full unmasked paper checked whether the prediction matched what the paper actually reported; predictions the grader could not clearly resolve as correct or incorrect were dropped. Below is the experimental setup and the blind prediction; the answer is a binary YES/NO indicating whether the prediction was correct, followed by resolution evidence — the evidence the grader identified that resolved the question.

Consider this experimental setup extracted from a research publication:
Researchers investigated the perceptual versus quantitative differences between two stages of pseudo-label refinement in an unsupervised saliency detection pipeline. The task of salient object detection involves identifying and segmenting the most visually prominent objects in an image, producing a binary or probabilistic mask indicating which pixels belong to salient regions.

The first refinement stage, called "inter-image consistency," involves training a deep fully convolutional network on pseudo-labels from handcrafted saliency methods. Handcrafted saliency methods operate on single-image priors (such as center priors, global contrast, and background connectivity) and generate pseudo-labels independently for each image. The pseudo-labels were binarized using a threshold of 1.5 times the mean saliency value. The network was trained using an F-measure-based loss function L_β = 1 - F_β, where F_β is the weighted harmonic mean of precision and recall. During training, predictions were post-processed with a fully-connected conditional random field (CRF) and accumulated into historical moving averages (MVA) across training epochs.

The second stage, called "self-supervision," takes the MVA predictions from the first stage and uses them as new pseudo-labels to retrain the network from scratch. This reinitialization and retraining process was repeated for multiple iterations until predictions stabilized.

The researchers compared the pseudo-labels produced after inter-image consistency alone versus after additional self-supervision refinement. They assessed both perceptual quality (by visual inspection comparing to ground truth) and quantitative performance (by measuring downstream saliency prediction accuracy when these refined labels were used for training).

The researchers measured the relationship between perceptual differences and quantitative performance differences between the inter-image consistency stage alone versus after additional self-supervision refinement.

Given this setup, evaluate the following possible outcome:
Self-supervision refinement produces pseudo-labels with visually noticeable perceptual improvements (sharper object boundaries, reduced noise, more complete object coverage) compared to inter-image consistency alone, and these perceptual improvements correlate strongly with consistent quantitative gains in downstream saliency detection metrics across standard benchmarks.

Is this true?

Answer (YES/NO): NO